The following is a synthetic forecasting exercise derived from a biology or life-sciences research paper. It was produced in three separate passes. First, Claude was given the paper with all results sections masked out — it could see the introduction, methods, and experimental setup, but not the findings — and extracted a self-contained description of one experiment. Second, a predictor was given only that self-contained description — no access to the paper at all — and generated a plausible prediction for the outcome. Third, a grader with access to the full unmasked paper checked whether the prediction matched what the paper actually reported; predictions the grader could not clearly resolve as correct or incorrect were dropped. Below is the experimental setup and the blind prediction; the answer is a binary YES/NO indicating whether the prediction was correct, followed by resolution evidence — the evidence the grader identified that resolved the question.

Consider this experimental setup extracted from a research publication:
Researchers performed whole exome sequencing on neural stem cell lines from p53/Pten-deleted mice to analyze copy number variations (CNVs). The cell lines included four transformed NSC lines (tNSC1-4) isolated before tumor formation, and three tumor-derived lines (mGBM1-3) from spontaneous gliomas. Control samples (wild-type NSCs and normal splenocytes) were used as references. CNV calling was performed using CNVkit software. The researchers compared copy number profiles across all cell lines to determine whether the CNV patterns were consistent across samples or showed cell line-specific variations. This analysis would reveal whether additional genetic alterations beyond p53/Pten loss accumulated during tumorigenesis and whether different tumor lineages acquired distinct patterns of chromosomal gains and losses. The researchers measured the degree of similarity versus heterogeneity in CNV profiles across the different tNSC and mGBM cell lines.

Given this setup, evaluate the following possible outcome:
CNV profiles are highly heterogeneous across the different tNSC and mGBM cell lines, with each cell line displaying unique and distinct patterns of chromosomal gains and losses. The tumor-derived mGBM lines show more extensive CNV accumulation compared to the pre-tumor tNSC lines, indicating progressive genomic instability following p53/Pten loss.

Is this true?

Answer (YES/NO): NO